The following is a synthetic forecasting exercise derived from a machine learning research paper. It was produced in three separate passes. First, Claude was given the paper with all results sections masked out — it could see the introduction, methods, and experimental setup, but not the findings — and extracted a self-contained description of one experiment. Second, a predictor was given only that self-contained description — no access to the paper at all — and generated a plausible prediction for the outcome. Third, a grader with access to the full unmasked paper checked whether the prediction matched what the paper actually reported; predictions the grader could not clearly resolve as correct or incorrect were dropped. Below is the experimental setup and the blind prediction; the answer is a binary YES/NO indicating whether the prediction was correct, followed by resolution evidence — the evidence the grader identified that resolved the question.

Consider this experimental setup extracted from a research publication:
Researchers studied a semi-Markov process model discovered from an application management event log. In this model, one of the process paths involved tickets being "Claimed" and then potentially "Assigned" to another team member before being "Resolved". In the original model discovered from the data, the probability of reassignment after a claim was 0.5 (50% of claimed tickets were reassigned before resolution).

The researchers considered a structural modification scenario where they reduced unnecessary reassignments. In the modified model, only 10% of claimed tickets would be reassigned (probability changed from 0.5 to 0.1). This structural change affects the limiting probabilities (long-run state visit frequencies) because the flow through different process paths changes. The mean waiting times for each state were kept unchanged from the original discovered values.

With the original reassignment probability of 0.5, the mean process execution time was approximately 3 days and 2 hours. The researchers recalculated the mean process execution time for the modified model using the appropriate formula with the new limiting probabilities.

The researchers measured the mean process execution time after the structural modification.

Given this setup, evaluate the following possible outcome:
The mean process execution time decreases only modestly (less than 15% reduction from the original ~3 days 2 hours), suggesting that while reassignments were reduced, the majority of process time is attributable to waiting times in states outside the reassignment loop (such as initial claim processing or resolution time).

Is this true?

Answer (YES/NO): YES